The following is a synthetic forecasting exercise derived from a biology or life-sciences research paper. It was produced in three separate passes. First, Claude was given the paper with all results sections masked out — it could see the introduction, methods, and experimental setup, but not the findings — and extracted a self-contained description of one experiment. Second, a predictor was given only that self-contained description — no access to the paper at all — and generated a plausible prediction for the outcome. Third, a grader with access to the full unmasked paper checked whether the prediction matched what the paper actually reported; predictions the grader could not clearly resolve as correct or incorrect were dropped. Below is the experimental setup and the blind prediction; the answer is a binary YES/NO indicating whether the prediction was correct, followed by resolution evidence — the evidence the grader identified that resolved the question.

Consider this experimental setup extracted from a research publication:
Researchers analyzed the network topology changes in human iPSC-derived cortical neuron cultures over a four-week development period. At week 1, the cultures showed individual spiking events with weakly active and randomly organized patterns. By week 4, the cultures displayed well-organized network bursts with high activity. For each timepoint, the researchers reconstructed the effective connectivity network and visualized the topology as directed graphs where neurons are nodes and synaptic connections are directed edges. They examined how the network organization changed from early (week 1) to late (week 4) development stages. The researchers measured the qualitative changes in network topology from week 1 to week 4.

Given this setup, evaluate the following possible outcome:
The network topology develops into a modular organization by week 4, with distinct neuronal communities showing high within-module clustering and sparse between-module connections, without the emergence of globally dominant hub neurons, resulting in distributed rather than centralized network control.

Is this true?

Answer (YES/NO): NO